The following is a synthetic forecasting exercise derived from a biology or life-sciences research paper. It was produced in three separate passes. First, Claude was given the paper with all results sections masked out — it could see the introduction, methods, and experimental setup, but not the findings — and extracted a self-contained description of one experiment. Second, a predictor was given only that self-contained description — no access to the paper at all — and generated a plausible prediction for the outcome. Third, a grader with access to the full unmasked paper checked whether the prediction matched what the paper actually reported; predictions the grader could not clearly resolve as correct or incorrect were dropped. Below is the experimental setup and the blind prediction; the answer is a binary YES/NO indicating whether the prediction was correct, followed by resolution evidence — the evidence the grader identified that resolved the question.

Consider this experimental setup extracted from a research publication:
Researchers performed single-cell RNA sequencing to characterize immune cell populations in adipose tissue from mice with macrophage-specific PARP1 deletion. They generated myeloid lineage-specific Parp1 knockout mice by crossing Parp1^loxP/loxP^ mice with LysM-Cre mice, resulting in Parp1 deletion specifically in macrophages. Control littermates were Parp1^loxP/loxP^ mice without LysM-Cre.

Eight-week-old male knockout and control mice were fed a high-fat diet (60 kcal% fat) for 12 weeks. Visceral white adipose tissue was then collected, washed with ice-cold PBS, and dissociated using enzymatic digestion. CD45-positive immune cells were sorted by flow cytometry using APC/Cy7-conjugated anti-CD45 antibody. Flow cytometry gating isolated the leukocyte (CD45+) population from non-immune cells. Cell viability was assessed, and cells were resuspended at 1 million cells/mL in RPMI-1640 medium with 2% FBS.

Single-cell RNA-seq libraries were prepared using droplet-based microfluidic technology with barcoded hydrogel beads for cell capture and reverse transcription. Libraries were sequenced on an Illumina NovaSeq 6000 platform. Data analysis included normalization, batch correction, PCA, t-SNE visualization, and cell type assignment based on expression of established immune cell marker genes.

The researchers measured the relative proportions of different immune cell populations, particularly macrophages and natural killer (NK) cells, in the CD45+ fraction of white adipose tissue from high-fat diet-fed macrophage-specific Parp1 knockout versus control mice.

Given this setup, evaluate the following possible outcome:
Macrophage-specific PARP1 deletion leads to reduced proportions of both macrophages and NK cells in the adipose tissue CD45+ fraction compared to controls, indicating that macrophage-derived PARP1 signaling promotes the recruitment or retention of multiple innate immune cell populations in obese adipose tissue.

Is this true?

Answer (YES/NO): NO